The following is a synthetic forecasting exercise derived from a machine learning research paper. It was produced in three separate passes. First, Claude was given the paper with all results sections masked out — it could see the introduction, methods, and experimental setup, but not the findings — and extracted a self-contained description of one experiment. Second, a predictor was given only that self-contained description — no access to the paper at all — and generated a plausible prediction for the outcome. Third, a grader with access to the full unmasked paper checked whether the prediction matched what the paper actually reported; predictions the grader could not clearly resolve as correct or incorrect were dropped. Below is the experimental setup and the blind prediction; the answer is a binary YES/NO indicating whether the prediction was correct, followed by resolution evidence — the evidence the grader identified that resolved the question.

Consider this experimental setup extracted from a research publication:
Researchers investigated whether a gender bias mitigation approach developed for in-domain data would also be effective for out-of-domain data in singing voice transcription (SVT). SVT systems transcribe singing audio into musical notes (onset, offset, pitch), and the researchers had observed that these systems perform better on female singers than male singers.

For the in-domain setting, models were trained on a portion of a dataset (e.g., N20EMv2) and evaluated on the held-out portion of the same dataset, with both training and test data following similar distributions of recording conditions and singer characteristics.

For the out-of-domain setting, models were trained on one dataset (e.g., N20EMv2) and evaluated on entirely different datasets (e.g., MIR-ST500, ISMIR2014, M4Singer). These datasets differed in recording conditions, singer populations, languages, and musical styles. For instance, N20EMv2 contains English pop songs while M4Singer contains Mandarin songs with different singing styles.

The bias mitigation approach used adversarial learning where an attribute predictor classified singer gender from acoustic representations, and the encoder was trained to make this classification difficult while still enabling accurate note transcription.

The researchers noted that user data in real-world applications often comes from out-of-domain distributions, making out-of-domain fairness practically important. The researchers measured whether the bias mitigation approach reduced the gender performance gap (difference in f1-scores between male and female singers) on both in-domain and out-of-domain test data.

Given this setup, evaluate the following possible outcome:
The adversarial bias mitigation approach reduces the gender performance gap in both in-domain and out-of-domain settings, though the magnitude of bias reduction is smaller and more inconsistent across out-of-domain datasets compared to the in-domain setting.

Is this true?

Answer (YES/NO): NO